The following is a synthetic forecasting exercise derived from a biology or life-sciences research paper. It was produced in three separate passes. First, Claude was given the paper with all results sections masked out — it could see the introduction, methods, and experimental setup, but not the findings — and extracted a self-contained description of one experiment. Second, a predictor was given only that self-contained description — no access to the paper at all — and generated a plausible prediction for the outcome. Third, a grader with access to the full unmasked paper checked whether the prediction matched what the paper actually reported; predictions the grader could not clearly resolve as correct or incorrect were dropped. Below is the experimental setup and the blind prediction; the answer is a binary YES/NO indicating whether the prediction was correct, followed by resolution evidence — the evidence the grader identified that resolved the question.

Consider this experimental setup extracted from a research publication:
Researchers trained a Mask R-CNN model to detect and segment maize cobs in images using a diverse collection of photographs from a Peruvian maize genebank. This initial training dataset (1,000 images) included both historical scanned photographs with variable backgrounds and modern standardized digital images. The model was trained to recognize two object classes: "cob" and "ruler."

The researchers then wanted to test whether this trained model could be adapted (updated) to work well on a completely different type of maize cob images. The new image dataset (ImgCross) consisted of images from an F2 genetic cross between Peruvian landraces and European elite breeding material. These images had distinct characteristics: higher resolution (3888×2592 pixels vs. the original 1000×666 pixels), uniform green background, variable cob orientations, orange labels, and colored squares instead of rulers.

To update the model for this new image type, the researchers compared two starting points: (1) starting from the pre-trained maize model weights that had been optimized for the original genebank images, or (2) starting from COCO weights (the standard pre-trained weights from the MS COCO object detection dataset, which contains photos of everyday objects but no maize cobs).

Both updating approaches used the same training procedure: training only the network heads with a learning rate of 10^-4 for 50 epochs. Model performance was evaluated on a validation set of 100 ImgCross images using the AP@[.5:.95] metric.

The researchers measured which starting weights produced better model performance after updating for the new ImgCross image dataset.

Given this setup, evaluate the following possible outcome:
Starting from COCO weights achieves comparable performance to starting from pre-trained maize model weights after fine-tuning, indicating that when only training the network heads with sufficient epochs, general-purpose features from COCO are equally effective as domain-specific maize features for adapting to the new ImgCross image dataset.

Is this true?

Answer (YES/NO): NO